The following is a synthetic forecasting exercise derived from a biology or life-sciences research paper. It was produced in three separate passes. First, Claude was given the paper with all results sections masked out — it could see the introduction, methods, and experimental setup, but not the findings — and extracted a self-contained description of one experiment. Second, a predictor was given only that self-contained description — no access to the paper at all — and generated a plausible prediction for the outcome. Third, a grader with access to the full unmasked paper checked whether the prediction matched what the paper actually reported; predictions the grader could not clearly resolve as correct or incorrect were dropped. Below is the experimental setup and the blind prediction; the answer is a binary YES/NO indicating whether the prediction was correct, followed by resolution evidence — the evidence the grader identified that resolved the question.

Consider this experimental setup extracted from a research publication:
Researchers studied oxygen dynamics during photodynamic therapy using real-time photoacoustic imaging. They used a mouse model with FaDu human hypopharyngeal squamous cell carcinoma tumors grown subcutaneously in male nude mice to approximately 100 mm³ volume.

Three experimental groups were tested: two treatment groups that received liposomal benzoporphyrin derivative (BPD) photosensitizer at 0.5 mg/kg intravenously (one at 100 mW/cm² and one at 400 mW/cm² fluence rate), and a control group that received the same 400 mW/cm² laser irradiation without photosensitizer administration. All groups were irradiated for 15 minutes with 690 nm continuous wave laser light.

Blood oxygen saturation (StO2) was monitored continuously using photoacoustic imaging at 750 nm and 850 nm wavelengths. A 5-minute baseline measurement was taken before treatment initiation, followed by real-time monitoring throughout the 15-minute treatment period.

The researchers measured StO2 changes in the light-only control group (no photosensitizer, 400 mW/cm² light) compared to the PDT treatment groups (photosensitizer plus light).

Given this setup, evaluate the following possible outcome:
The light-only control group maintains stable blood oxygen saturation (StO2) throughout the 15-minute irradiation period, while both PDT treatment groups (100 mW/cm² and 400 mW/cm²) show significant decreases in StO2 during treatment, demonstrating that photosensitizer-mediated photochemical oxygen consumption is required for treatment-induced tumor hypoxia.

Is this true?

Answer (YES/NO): NO